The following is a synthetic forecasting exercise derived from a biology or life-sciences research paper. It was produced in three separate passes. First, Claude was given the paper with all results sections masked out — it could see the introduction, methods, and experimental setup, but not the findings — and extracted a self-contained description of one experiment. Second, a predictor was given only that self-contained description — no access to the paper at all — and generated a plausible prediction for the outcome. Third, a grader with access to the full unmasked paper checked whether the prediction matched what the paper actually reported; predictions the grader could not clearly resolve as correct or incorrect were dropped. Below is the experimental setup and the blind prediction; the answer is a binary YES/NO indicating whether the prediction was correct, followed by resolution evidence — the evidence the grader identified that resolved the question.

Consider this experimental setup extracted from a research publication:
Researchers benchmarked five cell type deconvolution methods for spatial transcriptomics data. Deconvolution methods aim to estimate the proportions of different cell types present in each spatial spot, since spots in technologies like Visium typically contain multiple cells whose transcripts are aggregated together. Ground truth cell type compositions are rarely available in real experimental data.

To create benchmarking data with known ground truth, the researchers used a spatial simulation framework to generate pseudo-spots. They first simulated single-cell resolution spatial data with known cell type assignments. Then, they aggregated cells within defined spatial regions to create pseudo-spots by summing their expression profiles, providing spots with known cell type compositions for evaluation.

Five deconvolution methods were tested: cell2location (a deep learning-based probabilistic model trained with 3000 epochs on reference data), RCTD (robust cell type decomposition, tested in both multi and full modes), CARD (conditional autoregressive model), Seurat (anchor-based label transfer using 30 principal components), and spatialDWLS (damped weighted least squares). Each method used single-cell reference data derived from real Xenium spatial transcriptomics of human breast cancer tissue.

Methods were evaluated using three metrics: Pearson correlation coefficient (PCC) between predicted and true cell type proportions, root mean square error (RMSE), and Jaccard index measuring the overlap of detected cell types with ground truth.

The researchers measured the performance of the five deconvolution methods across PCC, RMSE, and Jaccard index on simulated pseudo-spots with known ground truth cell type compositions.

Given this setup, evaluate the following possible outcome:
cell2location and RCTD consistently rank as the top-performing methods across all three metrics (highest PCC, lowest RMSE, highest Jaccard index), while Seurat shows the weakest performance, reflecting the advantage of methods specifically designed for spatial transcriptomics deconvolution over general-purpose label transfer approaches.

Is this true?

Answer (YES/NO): NO